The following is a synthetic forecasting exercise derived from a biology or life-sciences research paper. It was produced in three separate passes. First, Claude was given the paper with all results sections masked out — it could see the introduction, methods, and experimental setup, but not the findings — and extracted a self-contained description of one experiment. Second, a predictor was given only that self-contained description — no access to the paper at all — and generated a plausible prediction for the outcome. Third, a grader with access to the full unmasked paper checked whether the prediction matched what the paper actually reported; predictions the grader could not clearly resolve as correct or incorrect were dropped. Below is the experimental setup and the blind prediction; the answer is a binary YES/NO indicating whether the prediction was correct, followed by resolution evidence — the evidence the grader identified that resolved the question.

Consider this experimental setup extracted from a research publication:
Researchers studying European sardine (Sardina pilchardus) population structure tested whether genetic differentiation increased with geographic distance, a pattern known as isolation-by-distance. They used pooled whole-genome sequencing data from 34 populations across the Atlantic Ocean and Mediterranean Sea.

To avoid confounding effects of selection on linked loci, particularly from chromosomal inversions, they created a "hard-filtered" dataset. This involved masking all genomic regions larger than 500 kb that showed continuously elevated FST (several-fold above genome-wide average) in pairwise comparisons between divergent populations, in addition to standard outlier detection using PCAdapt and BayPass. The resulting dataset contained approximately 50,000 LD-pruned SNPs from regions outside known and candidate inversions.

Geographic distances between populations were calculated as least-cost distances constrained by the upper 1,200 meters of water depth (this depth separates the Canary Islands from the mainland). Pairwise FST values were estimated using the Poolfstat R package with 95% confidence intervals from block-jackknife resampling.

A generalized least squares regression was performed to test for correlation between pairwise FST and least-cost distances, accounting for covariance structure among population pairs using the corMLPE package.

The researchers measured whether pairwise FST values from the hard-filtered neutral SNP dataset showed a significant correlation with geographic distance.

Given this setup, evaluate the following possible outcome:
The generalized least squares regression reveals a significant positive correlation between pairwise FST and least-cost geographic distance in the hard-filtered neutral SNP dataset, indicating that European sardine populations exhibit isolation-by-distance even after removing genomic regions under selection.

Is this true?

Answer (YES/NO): YES